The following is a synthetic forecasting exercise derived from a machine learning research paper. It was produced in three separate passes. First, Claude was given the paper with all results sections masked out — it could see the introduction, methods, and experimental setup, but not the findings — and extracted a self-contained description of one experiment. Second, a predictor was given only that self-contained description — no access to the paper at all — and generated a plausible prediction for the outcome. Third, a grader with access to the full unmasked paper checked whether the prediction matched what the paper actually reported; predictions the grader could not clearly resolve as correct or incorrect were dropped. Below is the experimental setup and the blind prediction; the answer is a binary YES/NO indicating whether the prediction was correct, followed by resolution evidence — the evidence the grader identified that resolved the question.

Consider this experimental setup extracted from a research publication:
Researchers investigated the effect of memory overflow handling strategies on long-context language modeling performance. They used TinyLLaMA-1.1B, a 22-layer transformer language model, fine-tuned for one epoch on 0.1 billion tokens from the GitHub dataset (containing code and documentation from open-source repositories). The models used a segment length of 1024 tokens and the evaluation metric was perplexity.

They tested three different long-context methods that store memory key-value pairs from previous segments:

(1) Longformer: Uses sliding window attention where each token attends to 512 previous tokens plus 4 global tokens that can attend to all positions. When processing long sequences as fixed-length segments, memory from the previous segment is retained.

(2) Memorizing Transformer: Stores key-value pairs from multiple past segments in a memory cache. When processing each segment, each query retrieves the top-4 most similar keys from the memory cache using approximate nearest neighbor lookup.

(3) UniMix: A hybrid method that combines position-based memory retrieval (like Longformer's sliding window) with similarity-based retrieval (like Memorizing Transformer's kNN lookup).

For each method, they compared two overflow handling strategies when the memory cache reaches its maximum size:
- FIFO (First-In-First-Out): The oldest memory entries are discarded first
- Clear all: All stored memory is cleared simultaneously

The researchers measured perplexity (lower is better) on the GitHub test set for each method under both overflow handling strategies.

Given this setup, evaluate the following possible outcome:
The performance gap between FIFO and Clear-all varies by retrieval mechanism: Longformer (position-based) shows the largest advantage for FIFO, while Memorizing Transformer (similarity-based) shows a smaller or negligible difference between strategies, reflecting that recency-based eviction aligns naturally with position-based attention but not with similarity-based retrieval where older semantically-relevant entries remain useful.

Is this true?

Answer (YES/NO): NO